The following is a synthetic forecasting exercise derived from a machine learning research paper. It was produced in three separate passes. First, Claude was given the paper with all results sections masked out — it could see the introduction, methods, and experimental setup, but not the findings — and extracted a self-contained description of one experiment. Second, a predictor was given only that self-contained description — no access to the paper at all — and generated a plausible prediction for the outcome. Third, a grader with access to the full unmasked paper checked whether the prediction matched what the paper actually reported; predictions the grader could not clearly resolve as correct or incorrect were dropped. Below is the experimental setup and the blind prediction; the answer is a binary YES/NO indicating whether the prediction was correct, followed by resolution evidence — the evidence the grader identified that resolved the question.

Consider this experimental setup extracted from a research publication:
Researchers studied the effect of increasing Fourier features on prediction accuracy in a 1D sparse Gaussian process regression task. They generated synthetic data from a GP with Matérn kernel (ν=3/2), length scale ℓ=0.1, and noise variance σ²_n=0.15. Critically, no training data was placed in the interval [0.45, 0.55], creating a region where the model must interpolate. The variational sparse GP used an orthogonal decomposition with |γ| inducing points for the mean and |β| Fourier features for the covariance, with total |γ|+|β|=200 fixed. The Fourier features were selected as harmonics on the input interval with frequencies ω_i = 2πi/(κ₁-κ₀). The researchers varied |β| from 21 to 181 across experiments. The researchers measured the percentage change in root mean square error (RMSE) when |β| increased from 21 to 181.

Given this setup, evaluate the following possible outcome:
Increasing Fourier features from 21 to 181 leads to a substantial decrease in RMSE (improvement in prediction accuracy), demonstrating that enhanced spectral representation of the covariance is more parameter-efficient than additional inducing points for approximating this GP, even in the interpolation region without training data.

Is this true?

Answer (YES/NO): YES